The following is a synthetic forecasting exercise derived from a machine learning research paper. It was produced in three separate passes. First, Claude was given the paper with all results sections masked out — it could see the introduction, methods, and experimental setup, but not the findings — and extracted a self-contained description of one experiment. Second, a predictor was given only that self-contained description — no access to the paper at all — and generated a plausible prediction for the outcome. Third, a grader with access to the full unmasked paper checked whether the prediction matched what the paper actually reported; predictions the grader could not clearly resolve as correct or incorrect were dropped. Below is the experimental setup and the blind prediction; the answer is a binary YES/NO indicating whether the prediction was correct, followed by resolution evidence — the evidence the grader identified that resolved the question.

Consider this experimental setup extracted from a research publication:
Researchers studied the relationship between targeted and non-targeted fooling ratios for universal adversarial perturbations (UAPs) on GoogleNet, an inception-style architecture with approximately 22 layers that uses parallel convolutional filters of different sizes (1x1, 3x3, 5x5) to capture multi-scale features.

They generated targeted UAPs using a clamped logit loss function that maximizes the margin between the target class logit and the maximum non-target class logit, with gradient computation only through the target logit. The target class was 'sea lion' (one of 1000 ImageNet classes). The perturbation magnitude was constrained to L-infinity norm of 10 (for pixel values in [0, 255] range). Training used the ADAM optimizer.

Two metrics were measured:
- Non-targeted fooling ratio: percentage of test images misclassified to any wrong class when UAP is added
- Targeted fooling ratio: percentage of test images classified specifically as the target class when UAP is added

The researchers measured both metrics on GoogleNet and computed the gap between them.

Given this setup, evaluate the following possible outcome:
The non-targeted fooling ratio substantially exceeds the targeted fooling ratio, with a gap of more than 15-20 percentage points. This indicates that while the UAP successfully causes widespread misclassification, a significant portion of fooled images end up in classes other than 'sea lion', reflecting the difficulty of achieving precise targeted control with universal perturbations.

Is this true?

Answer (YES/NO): NO